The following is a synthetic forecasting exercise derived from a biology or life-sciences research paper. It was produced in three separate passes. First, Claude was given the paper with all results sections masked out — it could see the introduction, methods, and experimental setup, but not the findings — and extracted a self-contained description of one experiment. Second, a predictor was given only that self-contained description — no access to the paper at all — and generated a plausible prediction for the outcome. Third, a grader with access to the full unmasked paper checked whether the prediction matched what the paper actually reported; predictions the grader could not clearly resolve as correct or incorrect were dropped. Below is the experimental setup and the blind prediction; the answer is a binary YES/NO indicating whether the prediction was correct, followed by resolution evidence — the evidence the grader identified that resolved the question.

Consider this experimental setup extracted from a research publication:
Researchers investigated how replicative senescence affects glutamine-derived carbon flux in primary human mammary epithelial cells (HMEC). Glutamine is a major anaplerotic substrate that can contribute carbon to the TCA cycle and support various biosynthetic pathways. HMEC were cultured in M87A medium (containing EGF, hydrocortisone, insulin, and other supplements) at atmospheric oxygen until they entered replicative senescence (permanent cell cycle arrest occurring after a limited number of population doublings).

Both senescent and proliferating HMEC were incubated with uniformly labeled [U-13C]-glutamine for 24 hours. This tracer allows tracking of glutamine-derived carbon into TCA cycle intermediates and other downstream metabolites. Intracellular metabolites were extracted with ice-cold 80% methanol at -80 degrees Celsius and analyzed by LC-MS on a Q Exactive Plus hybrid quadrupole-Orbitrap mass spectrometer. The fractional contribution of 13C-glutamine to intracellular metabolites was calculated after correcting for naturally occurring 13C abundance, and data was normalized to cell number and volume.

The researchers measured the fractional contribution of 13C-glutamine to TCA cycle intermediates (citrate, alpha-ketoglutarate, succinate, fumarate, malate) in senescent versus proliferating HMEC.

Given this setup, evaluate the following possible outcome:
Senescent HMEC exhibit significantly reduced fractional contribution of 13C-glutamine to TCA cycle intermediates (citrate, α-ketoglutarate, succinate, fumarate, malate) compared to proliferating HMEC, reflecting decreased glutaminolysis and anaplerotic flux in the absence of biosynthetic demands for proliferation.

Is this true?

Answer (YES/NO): NO